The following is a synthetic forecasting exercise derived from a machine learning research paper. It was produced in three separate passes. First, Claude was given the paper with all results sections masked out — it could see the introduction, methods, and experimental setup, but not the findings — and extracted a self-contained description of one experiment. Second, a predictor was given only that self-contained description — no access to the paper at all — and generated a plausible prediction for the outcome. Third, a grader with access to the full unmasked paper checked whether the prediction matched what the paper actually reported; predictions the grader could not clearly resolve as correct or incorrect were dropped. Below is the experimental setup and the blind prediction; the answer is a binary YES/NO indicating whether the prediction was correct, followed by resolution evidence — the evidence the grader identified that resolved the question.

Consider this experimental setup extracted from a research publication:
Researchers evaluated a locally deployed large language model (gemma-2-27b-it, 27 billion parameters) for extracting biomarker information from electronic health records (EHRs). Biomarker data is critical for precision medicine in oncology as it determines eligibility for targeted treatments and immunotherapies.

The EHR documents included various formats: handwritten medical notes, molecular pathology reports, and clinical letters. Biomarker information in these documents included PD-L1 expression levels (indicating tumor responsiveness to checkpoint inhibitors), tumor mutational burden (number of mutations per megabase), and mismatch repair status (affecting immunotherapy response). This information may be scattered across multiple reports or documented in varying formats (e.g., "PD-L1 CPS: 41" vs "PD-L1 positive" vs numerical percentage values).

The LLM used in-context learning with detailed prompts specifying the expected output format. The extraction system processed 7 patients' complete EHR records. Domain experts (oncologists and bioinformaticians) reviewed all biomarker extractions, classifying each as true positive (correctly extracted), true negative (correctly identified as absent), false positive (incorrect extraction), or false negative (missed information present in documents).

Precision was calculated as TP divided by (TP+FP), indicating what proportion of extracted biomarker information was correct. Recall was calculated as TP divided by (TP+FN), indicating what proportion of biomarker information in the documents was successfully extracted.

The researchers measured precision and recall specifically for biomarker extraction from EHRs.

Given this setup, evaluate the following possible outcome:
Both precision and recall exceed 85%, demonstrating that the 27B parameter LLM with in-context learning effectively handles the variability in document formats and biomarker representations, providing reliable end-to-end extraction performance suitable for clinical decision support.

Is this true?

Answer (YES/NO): NO